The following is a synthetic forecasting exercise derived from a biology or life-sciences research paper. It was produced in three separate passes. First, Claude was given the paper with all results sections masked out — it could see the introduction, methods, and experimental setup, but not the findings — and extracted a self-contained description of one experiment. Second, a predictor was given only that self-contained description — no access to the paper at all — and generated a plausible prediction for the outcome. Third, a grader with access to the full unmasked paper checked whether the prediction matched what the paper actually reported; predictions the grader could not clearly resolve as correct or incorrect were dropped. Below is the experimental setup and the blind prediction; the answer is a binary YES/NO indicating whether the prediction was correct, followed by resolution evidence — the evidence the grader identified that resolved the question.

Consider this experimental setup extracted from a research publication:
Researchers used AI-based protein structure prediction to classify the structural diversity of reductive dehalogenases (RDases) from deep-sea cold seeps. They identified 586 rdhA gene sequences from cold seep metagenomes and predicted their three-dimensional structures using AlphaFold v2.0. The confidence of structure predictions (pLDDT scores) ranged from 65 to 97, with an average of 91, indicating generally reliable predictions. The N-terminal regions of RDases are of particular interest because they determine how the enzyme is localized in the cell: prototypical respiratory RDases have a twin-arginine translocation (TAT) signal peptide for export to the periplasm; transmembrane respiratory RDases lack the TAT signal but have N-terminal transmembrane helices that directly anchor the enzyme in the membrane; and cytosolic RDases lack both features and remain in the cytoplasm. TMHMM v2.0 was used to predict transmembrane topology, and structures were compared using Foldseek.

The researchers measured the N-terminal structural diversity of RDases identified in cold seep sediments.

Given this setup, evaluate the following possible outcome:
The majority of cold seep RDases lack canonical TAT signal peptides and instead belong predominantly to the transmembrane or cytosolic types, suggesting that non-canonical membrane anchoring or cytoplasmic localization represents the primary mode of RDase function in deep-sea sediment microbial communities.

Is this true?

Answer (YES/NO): NO